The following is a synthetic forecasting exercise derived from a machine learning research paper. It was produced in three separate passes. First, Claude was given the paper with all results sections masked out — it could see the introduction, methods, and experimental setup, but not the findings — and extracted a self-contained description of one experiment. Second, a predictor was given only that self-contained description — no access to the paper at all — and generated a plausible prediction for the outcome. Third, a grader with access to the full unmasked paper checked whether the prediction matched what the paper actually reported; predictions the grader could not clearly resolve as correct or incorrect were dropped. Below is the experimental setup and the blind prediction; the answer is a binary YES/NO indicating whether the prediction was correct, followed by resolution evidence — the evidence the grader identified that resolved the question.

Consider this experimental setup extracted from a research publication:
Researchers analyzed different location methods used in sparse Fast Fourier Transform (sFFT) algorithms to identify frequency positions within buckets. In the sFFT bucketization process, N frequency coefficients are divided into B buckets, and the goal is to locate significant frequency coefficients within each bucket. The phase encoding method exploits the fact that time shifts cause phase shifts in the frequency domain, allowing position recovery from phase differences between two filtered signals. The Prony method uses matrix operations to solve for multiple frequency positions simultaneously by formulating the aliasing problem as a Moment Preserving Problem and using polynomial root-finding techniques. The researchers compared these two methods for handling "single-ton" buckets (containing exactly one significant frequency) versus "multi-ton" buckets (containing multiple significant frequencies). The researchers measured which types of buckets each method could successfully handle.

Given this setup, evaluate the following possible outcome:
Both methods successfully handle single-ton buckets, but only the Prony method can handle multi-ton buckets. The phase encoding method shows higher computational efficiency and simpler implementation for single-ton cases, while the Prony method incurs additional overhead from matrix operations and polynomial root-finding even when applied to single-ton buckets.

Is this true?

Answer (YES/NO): YES